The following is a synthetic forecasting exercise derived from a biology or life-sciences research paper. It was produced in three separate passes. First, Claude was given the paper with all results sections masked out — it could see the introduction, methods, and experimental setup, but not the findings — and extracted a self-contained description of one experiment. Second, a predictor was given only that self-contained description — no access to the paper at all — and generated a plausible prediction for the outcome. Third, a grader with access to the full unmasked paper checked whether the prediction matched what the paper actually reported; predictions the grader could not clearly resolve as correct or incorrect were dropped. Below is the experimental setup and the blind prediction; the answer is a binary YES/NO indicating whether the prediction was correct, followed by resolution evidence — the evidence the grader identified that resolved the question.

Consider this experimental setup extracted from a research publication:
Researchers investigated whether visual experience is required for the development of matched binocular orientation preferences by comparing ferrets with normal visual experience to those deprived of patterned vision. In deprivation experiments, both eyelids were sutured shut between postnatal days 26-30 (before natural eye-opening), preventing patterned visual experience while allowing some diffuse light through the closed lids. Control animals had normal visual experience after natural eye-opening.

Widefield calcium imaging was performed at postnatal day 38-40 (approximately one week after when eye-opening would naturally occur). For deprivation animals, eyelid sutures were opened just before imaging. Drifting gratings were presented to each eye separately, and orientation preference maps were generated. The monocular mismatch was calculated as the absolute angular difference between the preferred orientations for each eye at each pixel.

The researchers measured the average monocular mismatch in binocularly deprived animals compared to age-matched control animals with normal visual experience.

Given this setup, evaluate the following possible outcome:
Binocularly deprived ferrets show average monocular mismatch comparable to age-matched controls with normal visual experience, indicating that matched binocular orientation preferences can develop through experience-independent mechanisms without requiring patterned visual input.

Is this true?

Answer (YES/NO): NO